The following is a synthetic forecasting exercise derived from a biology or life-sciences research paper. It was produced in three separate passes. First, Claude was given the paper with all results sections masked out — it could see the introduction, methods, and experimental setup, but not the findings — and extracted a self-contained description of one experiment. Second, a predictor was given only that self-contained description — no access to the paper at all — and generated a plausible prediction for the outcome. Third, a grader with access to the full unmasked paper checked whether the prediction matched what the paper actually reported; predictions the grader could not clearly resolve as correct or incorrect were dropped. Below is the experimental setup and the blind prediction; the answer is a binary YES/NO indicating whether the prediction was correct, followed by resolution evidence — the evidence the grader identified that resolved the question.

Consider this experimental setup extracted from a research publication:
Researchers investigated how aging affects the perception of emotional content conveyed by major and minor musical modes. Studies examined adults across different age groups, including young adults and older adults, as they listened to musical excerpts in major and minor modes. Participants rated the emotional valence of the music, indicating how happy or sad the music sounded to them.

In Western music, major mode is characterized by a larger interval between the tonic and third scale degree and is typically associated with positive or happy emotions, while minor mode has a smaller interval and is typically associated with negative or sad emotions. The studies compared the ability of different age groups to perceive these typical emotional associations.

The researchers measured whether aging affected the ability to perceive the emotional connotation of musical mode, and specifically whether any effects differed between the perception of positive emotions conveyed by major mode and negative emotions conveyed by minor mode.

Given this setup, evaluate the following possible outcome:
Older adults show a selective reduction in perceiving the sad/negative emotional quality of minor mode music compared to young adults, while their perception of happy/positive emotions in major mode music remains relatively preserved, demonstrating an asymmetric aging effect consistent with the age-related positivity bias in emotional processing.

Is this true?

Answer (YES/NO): YES